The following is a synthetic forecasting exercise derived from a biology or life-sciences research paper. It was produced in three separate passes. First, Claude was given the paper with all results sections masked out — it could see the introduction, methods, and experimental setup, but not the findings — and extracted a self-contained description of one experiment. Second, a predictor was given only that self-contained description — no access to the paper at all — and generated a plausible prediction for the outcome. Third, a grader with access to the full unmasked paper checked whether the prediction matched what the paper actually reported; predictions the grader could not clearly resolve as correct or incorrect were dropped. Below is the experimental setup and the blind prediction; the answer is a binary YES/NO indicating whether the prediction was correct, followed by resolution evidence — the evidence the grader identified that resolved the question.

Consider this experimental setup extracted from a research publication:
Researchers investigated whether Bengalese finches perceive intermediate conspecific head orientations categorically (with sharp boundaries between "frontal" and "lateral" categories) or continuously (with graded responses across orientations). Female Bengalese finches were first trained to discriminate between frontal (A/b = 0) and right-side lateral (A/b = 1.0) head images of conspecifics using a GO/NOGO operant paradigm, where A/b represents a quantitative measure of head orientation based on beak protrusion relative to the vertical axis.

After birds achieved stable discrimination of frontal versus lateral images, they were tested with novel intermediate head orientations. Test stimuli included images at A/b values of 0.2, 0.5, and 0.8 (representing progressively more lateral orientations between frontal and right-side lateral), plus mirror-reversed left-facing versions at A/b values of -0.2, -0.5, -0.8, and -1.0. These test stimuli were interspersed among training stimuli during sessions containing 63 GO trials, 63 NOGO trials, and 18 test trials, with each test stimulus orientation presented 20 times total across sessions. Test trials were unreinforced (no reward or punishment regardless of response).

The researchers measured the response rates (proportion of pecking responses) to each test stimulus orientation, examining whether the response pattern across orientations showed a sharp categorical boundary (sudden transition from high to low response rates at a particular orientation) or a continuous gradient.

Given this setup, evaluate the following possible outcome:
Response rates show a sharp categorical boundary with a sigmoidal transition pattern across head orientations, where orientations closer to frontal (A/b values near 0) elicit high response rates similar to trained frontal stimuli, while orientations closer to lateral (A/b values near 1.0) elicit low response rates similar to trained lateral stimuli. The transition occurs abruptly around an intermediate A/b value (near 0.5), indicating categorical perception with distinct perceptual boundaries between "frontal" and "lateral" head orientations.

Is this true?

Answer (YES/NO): NO